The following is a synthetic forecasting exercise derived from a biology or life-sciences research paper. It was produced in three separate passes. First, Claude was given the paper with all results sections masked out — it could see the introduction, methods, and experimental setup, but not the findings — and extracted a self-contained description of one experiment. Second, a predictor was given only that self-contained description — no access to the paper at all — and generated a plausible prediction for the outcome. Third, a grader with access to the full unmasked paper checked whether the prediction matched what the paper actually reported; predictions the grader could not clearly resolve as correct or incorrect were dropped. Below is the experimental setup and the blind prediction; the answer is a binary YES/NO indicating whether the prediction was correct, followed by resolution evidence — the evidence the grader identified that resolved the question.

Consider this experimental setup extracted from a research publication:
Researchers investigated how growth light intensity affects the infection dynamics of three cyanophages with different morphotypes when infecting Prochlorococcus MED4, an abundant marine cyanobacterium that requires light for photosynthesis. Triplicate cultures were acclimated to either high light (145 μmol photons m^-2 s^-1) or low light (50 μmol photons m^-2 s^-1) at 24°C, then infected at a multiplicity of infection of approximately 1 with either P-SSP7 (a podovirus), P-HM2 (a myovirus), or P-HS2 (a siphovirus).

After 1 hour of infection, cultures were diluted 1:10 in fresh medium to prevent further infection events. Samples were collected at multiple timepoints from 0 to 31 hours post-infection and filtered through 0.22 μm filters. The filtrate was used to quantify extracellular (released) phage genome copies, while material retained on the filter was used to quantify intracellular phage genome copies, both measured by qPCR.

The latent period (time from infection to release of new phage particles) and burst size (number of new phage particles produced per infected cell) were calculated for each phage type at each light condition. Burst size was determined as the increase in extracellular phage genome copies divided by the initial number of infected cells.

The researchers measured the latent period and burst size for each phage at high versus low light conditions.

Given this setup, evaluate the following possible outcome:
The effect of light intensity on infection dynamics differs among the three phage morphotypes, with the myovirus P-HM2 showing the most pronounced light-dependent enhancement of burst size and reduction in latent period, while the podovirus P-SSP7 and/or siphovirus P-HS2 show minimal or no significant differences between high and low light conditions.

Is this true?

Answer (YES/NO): NO